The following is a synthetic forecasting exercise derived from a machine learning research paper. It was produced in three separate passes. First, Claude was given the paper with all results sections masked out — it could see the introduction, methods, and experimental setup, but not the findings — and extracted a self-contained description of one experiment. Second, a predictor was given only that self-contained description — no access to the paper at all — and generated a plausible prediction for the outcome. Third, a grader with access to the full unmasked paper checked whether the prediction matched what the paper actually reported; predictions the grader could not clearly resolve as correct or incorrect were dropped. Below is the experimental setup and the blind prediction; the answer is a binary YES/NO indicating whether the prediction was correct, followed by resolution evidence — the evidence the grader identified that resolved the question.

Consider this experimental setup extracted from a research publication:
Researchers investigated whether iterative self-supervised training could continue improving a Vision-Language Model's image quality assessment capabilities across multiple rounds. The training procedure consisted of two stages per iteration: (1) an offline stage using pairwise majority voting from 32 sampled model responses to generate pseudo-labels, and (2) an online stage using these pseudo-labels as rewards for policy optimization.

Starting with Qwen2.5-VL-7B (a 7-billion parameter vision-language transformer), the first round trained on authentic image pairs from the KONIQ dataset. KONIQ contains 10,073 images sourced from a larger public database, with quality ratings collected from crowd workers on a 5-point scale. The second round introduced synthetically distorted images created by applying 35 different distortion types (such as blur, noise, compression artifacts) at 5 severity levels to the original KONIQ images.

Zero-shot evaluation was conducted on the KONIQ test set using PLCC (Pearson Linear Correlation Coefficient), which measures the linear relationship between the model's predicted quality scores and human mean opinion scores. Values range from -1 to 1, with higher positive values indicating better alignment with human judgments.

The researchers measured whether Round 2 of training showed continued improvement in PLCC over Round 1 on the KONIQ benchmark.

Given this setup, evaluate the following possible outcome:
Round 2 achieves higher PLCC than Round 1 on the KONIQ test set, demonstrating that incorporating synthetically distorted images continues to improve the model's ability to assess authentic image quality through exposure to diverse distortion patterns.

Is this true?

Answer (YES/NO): NO